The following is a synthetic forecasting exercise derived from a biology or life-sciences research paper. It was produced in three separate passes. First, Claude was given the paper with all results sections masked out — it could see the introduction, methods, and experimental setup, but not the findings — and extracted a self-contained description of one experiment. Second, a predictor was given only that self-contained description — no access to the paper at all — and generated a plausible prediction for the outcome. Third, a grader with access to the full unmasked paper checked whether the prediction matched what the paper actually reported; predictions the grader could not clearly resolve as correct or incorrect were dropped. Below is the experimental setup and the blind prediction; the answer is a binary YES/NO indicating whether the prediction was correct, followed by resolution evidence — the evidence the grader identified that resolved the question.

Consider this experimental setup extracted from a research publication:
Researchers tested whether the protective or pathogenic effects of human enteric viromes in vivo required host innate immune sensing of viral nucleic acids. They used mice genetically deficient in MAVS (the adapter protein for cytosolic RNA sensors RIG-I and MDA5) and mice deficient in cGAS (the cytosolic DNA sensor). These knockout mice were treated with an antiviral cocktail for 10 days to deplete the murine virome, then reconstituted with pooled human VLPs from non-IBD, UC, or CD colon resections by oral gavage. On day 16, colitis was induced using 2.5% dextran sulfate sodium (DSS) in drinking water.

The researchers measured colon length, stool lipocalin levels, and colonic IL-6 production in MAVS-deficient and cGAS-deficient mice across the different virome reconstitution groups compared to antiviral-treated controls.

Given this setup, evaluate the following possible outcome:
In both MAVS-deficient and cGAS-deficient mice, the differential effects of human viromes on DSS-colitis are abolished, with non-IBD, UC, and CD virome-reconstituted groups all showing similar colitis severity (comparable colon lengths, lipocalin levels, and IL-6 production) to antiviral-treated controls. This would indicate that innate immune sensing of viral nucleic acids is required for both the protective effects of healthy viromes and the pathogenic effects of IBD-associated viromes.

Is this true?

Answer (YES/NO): YES